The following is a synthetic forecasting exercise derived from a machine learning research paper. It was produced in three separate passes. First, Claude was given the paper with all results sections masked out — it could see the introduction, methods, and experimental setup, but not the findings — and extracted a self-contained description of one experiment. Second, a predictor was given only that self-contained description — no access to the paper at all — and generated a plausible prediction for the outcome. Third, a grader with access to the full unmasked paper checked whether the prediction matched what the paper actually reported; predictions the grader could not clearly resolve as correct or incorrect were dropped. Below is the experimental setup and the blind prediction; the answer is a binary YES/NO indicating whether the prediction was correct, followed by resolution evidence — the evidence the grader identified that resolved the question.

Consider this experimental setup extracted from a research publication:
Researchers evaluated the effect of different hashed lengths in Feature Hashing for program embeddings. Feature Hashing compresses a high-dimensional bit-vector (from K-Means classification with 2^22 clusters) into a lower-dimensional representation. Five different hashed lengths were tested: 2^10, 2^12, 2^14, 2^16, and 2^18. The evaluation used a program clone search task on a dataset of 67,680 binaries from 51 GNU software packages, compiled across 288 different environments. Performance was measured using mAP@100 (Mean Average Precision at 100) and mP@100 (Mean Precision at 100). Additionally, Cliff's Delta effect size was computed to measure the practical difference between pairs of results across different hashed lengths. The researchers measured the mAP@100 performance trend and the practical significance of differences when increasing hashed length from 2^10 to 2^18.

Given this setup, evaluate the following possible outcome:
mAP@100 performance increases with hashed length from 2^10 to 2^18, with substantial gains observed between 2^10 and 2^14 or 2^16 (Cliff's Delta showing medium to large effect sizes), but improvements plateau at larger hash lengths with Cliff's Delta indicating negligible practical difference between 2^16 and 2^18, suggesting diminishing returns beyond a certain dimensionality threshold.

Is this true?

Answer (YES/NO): NO